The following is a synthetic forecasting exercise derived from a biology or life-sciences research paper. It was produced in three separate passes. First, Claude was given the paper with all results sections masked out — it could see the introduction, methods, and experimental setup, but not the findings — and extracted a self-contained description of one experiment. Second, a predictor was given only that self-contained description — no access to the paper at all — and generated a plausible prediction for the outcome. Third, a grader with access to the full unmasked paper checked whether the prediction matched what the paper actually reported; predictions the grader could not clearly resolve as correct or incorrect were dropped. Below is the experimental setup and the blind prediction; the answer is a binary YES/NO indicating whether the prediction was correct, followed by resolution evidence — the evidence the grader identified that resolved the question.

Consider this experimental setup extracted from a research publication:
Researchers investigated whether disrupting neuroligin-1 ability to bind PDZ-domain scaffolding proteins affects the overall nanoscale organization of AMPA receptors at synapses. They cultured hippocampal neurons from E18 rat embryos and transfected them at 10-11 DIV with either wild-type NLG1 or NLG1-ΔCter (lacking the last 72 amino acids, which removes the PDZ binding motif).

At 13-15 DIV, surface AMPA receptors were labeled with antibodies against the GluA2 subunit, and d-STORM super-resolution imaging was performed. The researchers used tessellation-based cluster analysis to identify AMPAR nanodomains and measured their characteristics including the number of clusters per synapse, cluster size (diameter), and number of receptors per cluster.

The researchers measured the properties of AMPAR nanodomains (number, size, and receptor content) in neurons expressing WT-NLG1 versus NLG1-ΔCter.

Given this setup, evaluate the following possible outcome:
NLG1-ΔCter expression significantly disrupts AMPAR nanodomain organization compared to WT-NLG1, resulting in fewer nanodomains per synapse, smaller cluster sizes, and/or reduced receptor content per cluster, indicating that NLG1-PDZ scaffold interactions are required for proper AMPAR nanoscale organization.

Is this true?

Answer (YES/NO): NO